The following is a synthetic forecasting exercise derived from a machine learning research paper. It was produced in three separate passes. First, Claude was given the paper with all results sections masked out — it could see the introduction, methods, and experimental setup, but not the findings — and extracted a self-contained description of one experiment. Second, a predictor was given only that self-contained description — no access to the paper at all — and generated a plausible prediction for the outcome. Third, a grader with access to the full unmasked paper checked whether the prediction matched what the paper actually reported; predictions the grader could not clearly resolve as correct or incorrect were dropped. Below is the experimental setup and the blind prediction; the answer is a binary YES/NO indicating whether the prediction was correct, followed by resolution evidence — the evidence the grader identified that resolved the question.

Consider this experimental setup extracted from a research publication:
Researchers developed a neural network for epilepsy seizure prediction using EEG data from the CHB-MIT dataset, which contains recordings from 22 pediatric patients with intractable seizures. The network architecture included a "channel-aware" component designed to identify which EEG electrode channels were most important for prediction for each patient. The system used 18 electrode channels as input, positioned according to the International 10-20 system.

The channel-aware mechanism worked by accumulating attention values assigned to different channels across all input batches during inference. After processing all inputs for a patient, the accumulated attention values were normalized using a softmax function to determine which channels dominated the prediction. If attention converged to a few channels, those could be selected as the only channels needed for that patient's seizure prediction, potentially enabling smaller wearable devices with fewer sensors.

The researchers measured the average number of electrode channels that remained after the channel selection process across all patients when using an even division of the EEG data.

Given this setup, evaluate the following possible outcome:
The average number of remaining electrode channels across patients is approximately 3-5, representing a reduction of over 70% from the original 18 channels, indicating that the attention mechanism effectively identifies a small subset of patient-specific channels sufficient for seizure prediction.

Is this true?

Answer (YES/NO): NO